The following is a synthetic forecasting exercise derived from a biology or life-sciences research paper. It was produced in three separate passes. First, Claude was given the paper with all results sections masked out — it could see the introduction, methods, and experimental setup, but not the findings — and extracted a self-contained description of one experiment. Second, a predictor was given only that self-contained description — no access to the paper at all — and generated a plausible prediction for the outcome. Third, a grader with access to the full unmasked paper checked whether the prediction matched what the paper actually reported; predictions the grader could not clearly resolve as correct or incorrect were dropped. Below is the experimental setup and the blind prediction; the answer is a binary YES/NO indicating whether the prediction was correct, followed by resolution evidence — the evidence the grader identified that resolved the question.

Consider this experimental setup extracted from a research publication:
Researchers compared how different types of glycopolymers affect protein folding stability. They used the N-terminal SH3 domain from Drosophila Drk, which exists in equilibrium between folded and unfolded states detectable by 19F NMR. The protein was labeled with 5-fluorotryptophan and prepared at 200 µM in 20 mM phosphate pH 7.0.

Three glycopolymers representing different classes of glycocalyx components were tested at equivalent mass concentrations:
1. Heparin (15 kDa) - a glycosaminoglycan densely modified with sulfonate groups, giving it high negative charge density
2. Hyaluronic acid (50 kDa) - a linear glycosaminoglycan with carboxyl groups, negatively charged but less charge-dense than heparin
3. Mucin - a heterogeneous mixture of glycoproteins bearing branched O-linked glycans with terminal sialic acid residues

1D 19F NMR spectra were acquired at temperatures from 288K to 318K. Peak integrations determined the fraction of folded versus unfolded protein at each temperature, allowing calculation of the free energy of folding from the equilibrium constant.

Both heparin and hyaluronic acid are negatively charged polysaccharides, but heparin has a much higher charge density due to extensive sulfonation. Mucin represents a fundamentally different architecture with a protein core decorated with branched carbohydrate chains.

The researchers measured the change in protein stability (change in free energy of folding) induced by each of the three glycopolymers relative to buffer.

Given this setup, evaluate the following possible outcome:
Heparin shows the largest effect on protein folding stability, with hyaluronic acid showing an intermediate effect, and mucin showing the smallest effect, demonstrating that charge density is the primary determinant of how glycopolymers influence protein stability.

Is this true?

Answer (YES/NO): NO